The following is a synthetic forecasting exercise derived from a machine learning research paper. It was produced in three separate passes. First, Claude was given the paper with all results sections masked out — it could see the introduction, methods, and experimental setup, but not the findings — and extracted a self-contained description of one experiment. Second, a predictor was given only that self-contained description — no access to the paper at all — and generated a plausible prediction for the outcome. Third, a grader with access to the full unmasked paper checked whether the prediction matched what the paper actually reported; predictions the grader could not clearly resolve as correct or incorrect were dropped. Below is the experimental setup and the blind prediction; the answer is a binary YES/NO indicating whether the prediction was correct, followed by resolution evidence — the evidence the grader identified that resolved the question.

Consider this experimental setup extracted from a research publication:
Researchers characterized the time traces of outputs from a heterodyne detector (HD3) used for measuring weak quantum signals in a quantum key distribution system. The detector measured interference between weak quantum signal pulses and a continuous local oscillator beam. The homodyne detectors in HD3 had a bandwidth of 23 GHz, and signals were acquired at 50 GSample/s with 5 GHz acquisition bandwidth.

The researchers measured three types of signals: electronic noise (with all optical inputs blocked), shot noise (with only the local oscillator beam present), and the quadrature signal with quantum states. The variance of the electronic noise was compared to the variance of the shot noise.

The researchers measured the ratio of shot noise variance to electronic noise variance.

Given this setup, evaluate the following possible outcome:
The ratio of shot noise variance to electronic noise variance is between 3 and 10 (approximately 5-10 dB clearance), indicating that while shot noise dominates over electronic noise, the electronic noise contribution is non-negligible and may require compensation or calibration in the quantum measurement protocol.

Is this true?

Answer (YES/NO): YES